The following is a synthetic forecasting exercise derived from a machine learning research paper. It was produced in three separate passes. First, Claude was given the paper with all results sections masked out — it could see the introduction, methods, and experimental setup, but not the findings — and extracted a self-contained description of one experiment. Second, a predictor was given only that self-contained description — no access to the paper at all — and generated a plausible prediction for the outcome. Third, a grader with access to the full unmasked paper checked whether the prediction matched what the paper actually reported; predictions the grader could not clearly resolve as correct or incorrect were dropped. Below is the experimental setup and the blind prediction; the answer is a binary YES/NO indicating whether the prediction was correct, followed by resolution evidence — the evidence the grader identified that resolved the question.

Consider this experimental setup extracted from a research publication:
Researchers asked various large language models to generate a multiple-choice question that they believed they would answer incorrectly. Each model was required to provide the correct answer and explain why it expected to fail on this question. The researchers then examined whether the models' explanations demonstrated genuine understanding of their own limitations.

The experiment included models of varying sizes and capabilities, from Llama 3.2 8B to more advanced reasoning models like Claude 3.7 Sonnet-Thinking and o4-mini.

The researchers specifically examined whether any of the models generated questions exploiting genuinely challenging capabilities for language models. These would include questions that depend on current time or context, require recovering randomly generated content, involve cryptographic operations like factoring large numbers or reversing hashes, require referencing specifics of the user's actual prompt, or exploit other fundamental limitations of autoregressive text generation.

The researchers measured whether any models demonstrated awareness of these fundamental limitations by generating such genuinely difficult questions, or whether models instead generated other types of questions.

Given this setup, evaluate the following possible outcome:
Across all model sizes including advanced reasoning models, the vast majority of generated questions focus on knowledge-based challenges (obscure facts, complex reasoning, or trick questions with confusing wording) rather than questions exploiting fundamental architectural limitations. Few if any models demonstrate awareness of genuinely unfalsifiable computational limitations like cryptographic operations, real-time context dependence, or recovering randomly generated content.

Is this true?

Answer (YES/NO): YES